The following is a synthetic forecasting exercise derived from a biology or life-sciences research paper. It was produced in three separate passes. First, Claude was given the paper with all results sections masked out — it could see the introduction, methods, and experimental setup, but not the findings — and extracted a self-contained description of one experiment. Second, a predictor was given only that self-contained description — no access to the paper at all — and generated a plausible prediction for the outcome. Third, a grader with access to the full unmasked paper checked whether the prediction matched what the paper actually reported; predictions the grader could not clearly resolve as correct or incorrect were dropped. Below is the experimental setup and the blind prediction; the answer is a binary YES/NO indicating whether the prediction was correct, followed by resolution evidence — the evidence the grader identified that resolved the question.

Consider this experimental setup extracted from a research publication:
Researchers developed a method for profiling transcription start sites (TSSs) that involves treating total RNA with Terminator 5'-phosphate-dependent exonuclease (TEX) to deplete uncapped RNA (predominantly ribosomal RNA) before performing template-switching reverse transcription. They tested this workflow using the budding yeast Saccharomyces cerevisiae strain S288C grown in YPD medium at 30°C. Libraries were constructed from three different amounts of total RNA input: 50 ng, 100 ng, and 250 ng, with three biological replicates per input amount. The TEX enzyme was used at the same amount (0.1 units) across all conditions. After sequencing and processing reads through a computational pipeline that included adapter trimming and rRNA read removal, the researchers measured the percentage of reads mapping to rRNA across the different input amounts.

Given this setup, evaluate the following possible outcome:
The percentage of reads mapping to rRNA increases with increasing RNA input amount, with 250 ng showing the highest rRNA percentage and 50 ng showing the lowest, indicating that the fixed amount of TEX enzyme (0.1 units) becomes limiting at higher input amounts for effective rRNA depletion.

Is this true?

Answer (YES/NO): YES